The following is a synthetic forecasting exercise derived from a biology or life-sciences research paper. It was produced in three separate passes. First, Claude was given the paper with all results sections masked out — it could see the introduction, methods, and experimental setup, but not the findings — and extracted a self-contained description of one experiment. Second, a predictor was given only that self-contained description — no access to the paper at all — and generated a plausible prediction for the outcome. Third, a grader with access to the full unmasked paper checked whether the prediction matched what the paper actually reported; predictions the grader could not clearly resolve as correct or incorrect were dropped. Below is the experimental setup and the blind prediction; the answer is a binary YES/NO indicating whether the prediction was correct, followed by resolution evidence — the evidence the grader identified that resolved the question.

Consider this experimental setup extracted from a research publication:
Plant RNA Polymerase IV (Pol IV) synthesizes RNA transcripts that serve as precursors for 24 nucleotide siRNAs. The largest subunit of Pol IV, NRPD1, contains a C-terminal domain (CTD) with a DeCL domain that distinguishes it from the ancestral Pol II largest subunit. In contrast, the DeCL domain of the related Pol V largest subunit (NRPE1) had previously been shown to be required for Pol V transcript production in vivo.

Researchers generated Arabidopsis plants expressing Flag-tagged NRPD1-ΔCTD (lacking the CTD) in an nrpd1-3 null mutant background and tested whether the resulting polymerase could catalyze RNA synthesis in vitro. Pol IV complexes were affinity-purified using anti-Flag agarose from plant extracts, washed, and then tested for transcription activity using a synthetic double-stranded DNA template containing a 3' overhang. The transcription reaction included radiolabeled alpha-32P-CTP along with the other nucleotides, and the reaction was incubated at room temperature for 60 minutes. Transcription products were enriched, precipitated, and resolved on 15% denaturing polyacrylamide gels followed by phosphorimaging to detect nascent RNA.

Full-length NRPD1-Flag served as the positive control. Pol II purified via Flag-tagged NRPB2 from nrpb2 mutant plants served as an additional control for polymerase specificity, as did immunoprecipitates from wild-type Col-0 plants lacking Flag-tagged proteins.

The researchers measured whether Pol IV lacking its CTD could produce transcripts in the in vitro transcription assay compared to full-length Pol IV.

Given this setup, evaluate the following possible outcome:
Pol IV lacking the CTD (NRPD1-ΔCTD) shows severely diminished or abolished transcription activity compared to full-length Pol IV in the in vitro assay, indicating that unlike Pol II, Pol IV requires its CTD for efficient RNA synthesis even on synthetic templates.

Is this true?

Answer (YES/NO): NO